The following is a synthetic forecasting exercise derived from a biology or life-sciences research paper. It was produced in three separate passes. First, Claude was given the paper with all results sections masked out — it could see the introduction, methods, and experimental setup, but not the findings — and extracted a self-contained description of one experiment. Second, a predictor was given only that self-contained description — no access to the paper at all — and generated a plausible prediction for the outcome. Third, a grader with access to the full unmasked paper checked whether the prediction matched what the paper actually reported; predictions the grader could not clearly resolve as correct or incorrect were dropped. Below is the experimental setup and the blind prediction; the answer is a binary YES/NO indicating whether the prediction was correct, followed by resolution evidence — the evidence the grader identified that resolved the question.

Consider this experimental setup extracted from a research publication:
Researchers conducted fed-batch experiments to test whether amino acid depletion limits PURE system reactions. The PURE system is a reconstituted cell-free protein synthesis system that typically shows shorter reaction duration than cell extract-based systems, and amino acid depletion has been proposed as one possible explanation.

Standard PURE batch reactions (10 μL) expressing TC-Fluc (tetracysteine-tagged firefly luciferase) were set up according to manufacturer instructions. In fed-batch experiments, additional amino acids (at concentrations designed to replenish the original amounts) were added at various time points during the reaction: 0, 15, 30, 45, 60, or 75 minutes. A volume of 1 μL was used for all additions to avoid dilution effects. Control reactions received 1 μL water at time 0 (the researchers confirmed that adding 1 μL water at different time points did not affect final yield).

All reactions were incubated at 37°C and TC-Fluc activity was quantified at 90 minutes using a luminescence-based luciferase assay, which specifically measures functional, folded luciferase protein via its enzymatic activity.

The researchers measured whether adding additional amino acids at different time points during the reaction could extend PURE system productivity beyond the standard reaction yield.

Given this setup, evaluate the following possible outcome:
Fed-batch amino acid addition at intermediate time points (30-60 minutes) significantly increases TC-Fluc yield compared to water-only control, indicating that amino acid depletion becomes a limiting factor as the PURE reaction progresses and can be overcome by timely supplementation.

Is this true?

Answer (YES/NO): NO